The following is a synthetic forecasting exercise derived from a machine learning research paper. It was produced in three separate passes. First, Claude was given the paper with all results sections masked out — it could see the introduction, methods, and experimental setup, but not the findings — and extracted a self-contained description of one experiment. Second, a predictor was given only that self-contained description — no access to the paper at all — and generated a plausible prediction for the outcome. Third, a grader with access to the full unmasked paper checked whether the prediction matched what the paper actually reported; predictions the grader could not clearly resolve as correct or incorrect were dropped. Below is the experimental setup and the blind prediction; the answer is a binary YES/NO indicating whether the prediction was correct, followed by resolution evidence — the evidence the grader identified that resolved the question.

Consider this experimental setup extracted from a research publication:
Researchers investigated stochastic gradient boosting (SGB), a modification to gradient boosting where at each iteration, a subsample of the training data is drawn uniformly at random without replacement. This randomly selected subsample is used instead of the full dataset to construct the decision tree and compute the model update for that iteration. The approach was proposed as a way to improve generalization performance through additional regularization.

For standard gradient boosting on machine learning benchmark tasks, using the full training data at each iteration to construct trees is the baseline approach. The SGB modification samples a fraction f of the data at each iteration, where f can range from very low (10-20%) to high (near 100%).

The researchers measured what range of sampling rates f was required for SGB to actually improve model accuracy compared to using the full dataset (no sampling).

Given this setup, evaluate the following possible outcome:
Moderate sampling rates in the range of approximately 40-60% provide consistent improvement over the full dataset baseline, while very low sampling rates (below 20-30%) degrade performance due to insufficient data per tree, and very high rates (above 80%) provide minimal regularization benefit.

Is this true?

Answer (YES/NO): NO